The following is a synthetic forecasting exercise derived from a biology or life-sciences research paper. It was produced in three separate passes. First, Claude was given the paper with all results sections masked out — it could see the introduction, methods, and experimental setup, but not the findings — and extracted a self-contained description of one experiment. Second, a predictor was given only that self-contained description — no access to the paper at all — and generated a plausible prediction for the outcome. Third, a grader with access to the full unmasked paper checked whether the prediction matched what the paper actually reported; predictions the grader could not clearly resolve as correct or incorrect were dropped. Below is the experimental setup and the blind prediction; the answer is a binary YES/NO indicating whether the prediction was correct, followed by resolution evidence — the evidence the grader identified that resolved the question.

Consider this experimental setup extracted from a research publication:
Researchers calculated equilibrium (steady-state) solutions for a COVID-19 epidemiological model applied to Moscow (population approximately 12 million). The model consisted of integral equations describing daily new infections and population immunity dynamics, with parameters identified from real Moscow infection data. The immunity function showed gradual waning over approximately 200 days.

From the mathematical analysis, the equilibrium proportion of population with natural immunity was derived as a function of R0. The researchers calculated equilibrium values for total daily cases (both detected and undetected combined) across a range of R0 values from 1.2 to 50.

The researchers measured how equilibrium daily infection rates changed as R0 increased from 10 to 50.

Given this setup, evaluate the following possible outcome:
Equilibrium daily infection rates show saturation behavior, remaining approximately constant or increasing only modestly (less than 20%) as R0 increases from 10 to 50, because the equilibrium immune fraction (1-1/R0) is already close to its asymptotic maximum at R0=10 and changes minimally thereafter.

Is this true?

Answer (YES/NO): YES